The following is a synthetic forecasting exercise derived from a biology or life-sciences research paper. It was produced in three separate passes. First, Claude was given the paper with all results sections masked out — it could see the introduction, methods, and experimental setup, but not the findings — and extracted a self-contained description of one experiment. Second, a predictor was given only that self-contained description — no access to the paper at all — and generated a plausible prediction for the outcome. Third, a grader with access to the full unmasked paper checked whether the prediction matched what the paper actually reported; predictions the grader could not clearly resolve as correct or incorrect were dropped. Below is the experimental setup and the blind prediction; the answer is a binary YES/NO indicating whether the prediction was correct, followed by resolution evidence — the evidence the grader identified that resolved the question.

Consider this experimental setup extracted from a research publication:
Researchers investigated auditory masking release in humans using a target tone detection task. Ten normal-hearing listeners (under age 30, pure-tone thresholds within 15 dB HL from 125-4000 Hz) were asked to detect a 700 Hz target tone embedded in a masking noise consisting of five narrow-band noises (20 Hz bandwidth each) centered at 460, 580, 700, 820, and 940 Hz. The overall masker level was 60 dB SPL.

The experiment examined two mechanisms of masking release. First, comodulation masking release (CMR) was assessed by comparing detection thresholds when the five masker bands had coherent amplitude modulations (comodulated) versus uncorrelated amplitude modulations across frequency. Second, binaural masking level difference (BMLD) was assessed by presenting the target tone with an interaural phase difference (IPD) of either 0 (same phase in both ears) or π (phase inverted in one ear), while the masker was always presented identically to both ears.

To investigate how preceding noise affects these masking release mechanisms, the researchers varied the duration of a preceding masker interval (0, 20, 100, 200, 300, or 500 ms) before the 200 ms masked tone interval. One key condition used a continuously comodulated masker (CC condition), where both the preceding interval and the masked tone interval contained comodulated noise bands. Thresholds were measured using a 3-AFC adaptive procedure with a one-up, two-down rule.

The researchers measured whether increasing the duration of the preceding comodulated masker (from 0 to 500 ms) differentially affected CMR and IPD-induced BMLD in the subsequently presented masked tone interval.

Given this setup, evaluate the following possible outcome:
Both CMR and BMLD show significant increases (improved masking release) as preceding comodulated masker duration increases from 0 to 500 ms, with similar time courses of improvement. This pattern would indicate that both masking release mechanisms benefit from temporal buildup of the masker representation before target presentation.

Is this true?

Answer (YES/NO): NO